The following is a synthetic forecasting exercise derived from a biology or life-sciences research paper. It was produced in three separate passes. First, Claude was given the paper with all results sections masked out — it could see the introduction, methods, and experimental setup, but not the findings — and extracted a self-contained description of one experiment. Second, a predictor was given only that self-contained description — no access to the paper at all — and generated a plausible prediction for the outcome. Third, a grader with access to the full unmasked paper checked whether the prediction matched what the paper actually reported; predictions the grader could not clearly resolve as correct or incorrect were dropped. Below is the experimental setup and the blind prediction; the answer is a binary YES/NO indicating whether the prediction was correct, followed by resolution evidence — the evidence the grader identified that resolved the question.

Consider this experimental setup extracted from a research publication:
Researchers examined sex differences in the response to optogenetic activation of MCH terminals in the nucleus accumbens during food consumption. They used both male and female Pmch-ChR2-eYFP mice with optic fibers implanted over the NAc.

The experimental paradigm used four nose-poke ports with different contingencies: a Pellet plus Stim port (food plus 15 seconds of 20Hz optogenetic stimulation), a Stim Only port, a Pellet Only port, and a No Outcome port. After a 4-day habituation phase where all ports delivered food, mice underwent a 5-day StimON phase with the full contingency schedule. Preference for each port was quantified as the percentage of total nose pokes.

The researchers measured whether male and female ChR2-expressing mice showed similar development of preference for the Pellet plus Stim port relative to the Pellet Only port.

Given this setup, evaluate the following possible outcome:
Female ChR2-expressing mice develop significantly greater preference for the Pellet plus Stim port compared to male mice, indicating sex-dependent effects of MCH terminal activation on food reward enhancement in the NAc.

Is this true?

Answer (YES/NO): NO